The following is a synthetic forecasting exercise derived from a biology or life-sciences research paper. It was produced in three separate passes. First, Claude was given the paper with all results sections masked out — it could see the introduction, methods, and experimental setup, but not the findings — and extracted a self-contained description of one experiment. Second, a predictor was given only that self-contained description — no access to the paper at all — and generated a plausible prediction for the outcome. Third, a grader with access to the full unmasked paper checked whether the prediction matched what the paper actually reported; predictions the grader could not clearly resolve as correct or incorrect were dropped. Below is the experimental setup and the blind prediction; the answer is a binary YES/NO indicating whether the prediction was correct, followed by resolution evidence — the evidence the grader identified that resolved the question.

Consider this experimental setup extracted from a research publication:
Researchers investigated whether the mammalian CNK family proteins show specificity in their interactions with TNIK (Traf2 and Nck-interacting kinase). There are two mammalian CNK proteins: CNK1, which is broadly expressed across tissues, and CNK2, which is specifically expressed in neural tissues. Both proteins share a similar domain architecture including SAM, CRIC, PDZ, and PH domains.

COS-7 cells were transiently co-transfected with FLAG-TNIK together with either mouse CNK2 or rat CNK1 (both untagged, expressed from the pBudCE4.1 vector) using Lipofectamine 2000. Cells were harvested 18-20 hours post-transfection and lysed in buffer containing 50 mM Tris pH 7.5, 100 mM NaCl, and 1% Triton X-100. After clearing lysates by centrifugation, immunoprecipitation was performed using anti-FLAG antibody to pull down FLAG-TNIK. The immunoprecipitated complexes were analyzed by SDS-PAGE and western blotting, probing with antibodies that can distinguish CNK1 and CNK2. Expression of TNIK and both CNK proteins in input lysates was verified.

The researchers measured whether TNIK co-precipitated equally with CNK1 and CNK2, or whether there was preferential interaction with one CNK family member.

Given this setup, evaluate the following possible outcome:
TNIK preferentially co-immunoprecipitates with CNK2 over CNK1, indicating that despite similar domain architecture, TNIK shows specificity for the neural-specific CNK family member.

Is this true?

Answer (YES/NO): YES